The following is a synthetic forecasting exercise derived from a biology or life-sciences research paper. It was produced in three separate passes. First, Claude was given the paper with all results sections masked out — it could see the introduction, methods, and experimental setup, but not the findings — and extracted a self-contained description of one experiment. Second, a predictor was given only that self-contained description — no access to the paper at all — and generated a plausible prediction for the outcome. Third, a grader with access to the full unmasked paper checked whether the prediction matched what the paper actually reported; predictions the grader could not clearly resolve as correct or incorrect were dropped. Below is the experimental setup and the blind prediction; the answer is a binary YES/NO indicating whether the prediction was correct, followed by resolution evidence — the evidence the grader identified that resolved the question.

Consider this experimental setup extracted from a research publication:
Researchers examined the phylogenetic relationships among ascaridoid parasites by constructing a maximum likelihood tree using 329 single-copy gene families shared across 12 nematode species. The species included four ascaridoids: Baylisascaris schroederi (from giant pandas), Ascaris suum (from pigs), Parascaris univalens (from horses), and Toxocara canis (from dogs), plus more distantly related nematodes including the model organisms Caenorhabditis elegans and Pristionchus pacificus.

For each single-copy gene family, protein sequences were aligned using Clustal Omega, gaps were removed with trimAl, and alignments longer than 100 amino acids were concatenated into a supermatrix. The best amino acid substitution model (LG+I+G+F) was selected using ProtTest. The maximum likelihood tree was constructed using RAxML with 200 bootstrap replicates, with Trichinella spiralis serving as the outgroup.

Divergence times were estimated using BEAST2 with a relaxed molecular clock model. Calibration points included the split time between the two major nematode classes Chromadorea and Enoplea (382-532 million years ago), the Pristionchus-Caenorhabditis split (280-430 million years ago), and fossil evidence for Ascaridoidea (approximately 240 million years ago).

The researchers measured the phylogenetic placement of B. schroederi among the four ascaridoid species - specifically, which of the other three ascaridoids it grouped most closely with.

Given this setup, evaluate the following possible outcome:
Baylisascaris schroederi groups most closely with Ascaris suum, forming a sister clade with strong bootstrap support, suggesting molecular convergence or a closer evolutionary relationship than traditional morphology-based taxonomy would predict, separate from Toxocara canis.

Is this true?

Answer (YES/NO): NO